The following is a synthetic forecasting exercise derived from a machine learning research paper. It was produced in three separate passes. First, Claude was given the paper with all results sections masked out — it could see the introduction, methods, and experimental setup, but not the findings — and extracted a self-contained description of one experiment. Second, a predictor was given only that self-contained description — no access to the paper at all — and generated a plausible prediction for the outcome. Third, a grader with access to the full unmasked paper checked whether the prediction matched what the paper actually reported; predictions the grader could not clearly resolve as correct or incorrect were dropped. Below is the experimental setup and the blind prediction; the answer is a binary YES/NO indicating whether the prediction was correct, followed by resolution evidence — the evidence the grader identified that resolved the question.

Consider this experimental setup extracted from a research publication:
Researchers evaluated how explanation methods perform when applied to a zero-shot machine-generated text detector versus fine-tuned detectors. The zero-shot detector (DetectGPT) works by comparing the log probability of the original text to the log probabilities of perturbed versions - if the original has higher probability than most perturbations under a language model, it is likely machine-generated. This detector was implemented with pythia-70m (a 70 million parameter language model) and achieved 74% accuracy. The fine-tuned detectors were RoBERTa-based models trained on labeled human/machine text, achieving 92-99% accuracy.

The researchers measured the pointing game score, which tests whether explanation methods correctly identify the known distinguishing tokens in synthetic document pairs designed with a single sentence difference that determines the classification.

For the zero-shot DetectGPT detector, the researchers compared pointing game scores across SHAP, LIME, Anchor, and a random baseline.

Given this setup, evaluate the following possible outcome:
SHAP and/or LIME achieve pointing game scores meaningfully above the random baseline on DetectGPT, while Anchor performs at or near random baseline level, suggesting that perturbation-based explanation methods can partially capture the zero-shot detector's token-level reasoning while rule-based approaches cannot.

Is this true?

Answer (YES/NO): NO